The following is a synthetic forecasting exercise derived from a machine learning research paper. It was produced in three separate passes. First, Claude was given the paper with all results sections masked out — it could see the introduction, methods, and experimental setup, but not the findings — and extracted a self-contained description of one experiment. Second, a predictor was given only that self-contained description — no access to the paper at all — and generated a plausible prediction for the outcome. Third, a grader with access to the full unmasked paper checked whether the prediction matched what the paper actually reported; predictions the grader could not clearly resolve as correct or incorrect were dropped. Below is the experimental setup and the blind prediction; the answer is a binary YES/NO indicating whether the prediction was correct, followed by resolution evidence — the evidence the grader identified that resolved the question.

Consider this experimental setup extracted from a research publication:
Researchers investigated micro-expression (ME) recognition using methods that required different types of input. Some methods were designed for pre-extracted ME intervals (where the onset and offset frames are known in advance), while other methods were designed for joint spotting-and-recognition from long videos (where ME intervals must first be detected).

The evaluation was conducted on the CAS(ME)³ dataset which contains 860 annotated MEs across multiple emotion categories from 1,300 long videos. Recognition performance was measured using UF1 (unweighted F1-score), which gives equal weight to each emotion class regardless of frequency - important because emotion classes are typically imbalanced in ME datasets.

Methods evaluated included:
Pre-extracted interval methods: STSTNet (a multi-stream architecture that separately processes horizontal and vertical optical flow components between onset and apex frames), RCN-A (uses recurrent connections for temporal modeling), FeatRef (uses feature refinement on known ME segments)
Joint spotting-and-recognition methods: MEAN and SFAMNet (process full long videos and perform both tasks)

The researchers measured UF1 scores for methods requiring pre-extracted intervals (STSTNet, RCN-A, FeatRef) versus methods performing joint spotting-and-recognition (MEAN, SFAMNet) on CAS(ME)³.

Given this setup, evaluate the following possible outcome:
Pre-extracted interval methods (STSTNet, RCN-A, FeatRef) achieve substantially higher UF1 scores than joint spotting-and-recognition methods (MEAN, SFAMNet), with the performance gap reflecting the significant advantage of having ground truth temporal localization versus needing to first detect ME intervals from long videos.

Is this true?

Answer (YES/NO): NO